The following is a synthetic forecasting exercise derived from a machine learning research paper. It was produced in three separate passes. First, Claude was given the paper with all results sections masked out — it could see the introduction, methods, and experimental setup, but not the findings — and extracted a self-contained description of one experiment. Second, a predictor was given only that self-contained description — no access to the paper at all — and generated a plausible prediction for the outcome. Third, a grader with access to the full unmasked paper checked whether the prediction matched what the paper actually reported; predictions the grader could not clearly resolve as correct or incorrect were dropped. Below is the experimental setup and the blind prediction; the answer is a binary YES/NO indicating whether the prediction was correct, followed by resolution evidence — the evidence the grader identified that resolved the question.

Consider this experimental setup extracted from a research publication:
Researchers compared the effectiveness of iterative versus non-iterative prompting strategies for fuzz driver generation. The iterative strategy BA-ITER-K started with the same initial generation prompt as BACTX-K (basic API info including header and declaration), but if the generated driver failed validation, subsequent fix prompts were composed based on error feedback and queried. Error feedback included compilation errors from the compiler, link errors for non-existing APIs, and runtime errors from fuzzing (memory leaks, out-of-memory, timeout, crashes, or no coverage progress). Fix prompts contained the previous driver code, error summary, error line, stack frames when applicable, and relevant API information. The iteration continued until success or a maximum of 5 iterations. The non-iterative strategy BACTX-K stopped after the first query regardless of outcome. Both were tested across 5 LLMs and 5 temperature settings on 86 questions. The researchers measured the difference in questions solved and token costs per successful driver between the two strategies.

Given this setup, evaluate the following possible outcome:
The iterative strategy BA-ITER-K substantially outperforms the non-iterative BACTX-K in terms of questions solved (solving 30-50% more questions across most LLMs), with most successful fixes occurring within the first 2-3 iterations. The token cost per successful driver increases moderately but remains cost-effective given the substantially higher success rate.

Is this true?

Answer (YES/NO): NO